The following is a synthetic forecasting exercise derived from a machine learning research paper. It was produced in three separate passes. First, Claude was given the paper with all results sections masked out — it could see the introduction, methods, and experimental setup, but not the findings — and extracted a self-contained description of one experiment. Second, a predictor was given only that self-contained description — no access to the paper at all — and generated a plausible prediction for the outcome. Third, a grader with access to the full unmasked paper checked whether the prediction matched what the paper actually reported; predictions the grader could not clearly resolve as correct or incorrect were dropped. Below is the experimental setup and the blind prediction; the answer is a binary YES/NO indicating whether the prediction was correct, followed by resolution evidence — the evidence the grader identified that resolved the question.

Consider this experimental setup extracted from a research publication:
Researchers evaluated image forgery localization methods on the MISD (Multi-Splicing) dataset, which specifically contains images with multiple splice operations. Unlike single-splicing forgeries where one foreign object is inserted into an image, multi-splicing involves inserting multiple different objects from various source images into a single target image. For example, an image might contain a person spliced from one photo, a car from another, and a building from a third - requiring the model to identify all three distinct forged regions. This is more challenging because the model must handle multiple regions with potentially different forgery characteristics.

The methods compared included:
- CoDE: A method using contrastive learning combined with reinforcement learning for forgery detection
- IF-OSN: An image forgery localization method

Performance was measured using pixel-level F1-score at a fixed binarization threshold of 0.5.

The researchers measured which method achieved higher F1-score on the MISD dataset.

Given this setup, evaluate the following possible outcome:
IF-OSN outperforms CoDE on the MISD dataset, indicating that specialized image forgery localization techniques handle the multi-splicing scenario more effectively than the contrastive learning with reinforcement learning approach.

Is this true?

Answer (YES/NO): NO